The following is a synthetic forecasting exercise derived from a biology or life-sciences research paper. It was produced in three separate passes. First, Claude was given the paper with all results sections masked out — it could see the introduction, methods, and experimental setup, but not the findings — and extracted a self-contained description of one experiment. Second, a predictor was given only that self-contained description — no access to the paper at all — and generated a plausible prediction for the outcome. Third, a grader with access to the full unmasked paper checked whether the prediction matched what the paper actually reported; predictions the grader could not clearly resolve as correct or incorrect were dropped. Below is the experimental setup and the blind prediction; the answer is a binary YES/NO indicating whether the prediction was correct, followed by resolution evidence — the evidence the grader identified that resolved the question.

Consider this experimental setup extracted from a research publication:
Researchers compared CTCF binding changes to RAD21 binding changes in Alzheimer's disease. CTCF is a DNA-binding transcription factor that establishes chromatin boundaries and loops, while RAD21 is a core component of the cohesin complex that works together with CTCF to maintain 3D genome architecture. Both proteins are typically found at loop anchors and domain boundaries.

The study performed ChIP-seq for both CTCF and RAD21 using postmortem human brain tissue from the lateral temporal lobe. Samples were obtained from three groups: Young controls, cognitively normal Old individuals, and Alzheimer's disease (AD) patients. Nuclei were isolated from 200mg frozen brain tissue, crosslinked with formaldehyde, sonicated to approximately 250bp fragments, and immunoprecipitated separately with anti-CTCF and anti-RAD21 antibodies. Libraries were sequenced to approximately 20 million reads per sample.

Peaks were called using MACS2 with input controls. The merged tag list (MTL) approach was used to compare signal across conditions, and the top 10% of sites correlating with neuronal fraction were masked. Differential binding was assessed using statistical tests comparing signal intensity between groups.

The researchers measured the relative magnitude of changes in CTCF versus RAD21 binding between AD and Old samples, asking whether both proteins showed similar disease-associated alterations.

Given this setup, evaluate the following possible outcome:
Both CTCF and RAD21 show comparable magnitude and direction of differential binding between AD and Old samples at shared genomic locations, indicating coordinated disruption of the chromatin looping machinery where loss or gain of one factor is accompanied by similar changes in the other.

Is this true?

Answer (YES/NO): NO